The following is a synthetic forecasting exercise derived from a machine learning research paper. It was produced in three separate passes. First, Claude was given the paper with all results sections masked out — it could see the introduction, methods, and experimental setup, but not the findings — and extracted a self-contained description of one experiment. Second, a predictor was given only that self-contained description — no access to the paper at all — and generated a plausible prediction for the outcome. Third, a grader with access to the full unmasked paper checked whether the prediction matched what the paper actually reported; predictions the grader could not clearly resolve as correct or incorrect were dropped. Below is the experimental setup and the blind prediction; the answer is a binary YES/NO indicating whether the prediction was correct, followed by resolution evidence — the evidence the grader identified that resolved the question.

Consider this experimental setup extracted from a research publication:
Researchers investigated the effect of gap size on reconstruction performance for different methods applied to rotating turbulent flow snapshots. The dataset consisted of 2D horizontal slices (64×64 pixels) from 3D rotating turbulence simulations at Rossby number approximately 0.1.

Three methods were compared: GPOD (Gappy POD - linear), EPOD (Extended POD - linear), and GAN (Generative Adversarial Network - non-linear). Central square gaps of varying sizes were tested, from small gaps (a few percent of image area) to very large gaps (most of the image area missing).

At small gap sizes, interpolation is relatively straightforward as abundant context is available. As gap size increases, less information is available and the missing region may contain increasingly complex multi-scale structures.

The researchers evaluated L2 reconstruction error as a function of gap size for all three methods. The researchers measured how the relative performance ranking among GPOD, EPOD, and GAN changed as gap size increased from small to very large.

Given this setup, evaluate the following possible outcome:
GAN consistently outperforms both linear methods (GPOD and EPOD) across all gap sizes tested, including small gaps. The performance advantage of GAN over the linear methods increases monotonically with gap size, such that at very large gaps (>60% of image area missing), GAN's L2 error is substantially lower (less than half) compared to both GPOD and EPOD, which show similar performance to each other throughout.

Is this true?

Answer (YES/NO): NO